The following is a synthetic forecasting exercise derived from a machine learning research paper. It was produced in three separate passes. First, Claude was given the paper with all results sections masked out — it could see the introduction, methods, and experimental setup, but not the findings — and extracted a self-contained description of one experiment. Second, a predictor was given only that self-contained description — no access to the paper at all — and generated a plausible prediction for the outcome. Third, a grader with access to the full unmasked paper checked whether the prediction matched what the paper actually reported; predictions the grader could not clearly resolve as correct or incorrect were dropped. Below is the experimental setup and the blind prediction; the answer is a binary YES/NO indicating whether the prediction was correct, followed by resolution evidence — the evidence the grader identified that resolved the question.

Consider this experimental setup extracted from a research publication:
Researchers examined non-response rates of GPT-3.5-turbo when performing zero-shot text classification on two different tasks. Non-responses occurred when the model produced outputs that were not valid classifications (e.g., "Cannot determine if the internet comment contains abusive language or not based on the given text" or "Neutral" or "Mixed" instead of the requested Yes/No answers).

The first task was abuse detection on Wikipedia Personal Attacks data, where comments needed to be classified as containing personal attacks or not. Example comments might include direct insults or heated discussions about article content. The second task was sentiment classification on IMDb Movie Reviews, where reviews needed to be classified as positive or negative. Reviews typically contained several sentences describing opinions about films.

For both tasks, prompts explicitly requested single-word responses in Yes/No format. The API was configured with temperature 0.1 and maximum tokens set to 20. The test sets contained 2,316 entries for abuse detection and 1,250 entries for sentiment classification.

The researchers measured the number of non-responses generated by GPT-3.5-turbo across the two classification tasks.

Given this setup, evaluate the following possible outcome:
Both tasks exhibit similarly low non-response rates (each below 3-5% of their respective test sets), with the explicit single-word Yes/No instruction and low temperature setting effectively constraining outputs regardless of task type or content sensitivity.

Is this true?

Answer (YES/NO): NO